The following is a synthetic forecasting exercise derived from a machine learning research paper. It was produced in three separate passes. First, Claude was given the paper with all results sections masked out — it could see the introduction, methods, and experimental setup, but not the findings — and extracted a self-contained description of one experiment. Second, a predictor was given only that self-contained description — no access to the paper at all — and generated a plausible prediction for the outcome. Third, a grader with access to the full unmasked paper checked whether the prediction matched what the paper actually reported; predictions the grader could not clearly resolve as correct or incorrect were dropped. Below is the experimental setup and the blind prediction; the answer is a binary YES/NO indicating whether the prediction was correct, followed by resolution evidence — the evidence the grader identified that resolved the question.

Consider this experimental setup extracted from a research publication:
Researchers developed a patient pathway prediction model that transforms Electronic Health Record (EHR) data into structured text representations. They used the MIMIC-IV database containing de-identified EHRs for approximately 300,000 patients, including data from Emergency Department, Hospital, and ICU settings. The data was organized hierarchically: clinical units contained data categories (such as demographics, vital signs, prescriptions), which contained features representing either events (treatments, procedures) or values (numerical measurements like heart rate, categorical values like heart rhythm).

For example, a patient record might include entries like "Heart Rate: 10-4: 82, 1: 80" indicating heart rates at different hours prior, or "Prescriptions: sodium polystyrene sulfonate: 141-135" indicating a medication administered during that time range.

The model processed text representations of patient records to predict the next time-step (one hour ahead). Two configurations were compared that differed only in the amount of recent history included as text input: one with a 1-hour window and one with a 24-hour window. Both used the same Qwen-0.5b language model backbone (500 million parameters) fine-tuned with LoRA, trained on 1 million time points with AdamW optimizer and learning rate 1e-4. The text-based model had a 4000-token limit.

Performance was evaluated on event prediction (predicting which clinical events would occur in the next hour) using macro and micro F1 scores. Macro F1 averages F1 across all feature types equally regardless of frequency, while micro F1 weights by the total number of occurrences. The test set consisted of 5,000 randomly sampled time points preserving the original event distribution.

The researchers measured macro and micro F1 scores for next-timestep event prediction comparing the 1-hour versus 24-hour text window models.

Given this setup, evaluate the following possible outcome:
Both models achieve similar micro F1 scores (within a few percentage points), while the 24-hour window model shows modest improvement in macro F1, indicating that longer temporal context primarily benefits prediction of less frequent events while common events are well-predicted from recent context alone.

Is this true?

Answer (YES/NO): NO